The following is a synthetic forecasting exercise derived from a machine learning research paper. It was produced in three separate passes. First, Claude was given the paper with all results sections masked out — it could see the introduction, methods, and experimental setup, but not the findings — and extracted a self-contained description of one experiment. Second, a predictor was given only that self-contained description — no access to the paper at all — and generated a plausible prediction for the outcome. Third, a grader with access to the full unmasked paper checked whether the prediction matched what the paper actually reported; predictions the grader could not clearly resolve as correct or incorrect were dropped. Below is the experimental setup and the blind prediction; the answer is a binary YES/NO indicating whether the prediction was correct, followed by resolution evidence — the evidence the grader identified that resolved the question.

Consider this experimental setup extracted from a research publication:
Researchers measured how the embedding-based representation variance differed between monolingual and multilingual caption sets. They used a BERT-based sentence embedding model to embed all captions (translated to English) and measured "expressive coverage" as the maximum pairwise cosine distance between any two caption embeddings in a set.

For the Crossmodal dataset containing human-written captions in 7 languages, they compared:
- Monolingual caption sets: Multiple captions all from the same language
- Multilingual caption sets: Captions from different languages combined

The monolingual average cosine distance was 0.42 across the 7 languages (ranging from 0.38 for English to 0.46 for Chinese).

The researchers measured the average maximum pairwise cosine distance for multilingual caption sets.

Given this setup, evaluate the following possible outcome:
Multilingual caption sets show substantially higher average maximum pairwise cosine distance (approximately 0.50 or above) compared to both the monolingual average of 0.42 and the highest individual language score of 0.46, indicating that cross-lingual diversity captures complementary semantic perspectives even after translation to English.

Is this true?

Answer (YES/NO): YES